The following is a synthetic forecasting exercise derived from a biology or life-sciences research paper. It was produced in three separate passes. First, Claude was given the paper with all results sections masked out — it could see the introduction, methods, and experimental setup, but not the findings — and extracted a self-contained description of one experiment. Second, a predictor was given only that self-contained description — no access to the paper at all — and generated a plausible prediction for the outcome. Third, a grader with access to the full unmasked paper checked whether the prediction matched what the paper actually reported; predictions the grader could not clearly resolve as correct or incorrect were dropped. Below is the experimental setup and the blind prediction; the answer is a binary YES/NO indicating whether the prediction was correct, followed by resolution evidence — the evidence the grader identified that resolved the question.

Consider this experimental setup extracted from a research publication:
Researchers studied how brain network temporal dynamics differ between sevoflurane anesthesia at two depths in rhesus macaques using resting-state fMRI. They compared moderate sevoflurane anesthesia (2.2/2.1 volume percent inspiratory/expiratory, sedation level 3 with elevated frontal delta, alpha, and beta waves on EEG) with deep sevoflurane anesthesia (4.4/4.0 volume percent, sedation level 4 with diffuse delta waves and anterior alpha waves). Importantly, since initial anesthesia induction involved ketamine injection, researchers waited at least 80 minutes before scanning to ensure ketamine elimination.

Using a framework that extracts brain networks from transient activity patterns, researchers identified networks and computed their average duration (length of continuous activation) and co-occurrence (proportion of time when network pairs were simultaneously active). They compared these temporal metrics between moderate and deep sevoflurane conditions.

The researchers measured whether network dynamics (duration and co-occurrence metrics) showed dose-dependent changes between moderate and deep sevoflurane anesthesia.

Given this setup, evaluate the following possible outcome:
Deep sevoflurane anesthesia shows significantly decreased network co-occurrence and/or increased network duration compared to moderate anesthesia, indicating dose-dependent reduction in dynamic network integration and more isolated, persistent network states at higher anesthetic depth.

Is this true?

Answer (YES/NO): NO